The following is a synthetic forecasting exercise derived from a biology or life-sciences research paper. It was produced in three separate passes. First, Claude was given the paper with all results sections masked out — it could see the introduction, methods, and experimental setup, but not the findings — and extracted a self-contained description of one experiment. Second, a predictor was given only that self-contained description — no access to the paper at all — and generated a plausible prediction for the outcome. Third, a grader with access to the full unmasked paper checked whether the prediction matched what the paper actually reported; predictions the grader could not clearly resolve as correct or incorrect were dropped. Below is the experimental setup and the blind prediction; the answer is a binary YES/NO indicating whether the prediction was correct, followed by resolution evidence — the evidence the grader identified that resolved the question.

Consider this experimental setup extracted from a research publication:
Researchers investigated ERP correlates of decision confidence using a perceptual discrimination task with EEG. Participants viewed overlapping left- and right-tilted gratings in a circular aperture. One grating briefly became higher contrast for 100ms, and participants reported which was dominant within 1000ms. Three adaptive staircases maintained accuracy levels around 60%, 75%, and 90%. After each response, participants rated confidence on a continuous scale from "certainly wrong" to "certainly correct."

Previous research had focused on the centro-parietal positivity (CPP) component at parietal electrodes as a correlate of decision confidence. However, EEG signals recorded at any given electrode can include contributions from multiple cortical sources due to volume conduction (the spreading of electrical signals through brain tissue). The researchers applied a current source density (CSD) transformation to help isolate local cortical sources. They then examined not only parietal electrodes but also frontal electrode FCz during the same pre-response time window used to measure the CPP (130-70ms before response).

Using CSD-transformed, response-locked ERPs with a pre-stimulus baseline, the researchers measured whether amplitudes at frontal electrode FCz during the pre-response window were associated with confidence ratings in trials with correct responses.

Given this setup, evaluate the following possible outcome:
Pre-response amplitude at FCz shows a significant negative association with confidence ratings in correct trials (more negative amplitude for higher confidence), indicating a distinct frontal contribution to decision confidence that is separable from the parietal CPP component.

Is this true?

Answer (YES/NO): NO